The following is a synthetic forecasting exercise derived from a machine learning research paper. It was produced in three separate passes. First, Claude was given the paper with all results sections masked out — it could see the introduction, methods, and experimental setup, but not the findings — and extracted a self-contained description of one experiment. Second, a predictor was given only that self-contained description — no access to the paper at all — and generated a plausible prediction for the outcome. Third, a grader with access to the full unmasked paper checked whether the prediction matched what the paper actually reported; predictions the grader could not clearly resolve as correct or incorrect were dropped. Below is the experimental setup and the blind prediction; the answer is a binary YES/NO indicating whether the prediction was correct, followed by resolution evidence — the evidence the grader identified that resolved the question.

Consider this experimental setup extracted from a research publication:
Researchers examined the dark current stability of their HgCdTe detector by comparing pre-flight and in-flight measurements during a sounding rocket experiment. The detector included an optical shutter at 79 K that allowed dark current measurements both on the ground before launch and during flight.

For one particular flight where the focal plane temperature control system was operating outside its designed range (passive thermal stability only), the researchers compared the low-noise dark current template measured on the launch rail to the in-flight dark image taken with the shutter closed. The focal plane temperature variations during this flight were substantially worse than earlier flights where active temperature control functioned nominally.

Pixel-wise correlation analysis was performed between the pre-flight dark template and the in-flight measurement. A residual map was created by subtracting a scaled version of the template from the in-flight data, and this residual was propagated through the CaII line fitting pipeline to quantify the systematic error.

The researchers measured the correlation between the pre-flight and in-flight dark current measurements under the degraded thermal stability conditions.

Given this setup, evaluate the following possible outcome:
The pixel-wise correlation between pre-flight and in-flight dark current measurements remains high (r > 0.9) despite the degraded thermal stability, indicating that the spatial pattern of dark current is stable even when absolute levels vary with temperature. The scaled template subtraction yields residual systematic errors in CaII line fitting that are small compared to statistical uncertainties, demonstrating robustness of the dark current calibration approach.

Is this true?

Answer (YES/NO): NO